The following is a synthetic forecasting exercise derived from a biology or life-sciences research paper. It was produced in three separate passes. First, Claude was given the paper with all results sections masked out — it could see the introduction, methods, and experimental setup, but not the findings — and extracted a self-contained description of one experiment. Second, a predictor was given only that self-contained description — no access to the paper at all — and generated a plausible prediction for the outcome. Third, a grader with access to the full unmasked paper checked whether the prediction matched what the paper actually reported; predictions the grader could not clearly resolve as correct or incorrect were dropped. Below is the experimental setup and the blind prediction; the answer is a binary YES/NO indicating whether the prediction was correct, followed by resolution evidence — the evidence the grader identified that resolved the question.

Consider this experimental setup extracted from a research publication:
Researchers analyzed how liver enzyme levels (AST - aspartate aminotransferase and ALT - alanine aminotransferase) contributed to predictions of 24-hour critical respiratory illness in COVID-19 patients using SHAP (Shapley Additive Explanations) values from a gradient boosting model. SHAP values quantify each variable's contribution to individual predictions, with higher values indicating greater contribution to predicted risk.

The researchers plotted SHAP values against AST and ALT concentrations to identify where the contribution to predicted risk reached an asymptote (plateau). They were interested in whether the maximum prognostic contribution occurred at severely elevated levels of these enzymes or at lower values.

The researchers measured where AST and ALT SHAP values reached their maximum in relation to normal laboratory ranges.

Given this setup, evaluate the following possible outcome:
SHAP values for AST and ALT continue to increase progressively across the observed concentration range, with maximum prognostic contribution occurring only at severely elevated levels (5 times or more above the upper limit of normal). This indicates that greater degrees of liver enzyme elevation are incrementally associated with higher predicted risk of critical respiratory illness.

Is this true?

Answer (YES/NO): NO